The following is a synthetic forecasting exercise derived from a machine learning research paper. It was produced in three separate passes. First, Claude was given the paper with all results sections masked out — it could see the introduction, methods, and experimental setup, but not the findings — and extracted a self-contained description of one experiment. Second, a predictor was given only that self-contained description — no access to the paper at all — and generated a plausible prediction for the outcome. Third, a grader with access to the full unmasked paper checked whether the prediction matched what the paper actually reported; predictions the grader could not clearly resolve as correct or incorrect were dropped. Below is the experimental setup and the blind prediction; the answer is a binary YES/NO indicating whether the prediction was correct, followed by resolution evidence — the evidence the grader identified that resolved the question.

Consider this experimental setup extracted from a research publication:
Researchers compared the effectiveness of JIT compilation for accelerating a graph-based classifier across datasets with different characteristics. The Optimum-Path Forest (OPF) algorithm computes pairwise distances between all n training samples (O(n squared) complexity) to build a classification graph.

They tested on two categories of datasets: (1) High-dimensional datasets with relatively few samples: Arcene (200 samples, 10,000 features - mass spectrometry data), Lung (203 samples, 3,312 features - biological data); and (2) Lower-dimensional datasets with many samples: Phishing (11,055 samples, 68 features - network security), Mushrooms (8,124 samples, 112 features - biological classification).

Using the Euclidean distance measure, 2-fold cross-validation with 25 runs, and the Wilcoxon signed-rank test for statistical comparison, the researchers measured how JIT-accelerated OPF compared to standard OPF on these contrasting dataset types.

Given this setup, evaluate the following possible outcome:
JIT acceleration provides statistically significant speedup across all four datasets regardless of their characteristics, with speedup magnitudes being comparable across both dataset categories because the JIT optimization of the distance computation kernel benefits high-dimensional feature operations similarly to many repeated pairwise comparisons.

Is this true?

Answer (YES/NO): NO